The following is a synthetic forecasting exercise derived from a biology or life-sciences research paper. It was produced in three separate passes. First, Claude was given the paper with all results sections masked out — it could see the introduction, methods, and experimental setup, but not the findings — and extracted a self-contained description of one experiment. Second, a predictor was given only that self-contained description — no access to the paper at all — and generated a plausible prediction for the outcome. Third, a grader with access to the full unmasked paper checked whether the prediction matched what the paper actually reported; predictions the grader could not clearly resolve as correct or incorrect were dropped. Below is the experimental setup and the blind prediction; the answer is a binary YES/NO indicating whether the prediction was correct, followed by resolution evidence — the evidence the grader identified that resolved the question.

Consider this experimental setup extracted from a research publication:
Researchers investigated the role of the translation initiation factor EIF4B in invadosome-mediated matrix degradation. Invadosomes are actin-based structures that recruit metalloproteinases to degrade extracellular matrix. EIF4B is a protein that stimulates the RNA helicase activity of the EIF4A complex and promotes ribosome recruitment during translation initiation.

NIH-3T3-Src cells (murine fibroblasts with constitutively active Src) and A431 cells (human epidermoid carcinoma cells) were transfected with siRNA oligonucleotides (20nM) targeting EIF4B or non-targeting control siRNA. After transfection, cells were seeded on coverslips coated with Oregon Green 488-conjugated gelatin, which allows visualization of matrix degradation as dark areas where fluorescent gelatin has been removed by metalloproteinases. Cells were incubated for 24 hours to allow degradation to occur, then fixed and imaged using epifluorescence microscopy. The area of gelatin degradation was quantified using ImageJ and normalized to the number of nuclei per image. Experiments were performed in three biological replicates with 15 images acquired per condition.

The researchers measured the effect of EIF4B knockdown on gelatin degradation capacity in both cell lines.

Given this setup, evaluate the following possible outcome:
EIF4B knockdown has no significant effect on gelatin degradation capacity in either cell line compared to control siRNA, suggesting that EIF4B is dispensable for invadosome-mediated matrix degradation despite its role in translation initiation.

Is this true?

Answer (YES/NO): NO